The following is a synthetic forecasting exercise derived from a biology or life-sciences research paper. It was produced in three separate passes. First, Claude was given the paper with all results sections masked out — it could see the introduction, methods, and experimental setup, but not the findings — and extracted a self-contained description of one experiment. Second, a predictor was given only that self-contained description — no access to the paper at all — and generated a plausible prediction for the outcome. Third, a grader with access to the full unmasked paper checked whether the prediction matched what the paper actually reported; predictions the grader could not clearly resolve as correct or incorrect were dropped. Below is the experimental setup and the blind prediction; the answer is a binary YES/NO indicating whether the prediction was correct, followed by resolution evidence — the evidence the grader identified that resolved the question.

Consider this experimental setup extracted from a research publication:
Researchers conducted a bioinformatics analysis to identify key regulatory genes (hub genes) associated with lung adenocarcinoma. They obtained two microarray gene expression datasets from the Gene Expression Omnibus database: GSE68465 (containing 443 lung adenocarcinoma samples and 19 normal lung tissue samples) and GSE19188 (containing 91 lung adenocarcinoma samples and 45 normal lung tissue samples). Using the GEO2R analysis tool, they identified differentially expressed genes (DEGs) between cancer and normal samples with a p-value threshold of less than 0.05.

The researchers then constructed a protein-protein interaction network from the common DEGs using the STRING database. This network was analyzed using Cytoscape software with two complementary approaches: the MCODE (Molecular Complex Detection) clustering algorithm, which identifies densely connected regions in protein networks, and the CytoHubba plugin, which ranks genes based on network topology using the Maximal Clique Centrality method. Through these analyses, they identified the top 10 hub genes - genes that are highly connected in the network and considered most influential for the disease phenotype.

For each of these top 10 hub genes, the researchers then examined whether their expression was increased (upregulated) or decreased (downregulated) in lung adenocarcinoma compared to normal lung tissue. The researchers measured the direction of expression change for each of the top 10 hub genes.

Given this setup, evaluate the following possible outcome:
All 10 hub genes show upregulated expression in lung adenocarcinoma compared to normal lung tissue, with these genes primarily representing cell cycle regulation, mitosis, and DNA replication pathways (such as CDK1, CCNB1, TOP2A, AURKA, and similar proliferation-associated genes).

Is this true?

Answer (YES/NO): NO